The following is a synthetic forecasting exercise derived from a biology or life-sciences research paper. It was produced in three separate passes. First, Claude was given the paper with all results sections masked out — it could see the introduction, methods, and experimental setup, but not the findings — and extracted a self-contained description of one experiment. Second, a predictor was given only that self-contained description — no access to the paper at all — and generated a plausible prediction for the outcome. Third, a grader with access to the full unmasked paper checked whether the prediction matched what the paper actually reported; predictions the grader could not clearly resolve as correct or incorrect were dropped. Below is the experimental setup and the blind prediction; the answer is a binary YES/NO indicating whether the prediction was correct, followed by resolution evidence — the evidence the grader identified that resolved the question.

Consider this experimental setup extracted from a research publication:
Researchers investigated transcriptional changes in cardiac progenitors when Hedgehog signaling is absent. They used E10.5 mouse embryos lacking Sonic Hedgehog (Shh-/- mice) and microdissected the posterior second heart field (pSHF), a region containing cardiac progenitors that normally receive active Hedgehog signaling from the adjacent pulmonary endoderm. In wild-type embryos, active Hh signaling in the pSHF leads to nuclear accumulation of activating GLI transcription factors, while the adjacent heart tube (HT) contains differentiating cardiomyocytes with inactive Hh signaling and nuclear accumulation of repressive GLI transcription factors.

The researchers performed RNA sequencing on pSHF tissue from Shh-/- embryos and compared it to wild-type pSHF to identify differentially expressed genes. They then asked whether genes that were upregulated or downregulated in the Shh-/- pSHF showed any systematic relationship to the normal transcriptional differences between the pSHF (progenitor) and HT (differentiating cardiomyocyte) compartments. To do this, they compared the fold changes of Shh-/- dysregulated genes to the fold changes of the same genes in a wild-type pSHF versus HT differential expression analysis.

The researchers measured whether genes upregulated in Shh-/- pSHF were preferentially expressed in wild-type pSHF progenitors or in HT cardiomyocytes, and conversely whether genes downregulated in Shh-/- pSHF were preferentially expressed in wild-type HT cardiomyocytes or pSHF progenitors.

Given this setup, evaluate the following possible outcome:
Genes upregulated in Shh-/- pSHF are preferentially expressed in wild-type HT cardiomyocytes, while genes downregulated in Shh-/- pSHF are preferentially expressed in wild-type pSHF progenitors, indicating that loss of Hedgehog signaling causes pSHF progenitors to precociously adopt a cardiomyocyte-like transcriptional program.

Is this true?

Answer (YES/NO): YES